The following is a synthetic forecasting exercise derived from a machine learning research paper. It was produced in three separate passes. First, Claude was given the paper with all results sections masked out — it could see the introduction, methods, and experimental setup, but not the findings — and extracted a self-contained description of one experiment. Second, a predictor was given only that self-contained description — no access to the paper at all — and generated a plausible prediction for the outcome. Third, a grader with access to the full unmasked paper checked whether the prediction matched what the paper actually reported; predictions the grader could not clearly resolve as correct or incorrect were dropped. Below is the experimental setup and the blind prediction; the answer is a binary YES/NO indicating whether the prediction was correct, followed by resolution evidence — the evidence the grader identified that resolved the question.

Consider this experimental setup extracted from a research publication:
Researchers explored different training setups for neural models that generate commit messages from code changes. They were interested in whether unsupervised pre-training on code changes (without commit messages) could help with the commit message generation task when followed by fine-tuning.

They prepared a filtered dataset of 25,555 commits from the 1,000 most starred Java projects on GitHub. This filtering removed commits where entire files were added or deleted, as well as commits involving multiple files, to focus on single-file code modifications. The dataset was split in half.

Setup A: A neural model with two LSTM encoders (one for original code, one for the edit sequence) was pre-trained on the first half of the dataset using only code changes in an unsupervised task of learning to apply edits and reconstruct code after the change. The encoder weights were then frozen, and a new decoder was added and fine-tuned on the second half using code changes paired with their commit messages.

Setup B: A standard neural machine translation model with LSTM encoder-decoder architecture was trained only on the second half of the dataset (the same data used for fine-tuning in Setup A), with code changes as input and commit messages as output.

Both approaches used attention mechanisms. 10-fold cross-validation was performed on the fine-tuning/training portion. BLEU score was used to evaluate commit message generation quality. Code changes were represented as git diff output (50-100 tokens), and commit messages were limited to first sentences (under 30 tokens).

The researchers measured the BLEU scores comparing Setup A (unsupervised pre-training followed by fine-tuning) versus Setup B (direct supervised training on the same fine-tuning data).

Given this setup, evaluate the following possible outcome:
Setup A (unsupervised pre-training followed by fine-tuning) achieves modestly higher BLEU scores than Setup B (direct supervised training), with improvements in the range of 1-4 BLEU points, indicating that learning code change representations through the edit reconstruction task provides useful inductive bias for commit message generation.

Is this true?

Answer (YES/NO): NO